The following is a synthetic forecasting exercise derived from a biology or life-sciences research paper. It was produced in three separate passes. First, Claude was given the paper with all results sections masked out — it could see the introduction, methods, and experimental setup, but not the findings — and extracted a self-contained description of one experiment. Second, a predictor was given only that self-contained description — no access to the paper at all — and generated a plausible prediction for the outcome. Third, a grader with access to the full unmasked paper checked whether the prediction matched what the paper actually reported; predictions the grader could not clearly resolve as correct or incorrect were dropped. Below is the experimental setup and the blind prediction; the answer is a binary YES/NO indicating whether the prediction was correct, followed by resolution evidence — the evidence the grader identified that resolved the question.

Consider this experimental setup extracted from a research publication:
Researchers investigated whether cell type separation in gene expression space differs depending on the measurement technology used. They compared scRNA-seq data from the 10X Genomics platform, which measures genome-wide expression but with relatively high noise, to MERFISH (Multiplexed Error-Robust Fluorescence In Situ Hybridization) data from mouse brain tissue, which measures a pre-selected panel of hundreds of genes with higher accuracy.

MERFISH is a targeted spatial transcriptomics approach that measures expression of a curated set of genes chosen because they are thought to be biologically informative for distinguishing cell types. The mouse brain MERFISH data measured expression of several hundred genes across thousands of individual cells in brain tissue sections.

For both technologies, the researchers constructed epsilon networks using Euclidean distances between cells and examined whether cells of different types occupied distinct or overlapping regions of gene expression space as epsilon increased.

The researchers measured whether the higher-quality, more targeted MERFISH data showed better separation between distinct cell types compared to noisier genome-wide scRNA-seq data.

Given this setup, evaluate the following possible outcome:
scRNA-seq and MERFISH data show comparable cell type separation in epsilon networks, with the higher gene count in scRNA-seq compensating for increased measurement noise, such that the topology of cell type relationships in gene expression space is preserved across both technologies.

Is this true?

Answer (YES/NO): NO